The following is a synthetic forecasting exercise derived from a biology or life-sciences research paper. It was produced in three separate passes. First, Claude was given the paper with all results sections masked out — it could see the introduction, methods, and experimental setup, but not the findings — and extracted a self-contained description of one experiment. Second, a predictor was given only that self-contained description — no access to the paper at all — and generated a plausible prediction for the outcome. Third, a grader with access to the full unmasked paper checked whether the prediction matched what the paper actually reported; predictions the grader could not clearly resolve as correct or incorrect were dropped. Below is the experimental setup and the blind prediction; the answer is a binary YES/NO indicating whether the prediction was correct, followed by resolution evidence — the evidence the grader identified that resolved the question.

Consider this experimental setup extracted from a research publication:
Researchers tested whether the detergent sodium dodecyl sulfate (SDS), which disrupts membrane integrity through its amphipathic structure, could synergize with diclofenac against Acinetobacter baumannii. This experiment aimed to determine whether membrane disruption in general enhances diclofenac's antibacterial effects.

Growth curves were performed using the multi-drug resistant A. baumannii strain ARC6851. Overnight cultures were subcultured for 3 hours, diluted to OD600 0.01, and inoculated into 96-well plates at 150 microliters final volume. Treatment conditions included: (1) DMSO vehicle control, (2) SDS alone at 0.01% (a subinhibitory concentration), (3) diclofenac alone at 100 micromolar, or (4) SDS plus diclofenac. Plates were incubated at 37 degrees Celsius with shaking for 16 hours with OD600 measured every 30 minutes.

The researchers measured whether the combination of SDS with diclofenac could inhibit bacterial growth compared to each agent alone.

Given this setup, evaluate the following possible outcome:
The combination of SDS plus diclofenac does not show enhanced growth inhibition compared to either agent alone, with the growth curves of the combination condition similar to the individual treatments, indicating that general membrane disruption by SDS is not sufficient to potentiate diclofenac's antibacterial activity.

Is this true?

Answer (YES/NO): YES